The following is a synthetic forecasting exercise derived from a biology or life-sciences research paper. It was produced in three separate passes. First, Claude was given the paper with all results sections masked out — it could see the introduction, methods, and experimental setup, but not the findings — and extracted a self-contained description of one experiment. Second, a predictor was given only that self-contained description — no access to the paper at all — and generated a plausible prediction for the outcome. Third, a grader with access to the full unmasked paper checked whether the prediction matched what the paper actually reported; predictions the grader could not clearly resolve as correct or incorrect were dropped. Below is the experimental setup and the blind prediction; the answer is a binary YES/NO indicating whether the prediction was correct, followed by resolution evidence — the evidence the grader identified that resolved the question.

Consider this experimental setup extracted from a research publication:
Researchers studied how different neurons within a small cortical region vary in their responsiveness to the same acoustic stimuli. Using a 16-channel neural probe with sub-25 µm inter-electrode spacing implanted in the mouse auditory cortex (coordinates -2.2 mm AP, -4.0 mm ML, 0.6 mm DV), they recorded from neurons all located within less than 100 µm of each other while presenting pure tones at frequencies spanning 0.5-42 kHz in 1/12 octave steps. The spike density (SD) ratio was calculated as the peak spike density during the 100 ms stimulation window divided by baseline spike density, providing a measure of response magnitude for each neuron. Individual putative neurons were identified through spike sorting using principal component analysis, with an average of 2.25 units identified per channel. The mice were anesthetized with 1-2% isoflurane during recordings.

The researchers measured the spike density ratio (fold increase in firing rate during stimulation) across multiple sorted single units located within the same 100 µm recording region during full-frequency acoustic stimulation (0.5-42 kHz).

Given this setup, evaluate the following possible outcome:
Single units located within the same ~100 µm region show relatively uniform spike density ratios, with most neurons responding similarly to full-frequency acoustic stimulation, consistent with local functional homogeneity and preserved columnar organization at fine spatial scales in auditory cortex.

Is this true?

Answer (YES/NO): NO